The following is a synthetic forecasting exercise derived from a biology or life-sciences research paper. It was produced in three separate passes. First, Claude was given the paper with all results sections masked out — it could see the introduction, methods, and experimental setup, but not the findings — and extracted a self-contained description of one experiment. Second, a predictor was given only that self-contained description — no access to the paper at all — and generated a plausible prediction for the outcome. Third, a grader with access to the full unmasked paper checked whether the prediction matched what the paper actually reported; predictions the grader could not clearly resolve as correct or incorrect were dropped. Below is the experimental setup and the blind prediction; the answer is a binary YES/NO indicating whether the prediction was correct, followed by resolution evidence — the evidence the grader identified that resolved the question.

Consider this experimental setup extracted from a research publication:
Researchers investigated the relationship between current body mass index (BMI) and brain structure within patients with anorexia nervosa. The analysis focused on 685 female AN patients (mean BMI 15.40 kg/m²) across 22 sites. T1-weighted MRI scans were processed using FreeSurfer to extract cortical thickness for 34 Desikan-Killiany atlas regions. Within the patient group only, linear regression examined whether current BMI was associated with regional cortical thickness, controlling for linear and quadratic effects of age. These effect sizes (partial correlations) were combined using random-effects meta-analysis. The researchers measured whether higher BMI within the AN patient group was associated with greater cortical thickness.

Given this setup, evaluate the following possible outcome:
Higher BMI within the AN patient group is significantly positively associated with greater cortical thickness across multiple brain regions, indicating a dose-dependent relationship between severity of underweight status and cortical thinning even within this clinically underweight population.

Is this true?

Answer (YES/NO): YES